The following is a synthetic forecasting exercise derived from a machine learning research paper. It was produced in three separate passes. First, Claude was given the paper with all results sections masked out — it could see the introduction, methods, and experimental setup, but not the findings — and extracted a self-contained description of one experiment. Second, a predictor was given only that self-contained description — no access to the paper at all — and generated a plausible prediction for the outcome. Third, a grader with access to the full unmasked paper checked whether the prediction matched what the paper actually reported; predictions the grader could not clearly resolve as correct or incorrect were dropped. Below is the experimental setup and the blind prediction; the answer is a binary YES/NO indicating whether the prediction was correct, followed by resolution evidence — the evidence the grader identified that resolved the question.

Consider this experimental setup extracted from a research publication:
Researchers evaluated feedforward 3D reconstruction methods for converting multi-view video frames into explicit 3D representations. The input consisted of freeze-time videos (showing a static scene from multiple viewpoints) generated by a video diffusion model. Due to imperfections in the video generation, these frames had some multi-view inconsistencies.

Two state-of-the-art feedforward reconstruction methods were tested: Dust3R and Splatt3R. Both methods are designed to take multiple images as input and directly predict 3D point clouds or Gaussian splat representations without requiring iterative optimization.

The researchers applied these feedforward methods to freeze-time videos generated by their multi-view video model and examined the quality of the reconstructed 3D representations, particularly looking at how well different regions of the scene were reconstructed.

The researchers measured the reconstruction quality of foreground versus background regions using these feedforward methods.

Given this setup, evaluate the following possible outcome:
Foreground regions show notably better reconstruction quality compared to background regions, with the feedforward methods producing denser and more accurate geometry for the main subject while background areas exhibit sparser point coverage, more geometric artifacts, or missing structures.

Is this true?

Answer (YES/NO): YES